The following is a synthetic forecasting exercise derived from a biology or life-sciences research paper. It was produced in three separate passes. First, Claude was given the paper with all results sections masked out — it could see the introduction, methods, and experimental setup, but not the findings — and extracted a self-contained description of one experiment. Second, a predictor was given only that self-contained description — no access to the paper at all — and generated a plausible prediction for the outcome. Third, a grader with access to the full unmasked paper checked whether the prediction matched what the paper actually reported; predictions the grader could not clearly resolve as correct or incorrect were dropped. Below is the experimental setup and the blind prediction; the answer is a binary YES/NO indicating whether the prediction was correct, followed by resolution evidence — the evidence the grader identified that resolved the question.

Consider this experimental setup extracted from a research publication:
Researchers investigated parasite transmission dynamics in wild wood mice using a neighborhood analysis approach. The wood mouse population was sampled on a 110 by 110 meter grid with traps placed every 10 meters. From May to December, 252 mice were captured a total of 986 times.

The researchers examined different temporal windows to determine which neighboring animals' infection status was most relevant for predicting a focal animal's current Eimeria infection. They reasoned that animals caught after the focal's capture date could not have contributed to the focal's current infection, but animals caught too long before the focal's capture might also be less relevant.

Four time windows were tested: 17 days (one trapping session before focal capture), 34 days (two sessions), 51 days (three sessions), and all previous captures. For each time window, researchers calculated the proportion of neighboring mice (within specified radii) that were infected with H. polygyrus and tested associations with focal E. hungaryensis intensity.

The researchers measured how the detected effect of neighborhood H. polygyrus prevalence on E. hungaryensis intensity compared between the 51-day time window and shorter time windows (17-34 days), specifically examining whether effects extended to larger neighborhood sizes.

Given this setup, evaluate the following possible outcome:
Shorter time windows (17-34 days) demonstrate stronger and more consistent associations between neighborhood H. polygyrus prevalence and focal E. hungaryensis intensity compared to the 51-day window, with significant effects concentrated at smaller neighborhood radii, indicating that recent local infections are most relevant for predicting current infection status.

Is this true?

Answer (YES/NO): NO